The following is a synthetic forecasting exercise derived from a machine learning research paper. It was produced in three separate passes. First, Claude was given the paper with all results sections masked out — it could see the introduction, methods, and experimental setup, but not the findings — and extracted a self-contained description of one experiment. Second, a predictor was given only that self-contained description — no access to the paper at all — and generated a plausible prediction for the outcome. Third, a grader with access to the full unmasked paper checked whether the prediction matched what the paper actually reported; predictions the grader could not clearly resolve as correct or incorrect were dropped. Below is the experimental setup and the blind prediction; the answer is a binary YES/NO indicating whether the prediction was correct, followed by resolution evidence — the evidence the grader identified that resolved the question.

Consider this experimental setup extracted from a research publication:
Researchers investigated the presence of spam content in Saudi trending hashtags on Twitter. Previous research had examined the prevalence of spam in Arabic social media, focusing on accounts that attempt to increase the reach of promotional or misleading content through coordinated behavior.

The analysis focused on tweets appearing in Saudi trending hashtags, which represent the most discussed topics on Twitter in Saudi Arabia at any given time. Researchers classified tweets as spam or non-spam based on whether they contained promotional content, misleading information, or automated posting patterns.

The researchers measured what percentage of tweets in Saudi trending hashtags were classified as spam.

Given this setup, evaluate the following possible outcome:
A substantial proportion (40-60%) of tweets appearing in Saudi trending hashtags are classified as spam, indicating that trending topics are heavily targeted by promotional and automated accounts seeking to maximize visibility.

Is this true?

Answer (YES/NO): NO